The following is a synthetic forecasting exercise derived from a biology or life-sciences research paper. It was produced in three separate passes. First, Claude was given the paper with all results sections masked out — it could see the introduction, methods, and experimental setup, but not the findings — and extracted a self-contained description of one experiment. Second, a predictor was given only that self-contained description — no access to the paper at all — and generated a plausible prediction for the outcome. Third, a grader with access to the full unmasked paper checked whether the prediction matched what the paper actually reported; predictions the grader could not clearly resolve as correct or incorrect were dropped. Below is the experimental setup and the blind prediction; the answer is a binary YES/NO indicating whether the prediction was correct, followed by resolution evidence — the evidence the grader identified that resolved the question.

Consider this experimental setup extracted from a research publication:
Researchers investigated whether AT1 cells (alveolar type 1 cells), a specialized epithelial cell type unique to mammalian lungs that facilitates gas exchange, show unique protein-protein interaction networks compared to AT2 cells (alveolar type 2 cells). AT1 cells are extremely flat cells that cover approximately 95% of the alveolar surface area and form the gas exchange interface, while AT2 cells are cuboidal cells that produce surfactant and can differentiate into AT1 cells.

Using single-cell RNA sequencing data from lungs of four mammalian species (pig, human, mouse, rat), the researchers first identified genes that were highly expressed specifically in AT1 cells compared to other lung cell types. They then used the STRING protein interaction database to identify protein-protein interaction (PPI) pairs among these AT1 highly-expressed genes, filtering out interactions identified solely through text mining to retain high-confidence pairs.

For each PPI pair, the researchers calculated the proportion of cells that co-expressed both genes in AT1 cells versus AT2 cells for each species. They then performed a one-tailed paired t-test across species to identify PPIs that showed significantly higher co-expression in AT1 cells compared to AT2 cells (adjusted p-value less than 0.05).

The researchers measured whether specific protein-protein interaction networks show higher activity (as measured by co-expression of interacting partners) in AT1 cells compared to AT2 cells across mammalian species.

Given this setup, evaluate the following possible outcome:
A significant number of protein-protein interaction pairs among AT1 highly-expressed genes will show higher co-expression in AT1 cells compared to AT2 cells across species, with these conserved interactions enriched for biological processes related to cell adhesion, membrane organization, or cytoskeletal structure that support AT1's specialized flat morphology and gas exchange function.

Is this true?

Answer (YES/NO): YES